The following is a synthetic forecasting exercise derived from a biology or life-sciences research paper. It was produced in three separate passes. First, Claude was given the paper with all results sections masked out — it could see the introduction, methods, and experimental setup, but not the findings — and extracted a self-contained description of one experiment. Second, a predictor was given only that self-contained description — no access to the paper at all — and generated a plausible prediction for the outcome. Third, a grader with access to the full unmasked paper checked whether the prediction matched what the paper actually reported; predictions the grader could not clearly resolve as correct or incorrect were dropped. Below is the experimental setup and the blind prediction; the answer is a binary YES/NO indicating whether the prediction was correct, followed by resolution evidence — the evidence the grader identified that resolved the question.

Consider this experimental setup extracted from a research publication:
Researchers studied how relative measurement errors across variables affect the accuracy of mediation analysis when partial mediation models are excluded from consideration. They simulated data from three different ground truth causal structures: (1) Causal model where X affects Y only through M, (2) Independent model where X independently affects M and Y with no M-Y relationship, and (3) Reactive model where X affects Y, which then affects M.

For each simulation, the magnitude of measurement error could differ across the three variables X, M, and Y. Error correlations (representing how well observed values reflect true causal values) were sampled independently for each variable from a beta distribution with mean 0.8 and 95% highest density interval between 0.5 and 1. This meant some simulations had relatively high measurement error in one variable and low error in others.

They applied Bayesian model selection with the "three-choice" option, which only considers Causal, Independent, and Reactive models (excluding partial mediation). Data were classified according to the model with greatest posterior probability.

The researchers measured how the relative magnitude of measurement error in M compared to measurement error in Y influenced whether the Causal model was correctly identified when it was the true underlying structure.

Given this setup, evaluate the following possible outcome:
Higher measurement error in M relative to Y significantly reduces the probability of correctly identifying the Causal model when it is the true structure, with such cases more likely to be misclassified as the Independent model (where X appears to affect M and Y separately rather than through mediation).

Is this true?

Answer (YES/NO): NO